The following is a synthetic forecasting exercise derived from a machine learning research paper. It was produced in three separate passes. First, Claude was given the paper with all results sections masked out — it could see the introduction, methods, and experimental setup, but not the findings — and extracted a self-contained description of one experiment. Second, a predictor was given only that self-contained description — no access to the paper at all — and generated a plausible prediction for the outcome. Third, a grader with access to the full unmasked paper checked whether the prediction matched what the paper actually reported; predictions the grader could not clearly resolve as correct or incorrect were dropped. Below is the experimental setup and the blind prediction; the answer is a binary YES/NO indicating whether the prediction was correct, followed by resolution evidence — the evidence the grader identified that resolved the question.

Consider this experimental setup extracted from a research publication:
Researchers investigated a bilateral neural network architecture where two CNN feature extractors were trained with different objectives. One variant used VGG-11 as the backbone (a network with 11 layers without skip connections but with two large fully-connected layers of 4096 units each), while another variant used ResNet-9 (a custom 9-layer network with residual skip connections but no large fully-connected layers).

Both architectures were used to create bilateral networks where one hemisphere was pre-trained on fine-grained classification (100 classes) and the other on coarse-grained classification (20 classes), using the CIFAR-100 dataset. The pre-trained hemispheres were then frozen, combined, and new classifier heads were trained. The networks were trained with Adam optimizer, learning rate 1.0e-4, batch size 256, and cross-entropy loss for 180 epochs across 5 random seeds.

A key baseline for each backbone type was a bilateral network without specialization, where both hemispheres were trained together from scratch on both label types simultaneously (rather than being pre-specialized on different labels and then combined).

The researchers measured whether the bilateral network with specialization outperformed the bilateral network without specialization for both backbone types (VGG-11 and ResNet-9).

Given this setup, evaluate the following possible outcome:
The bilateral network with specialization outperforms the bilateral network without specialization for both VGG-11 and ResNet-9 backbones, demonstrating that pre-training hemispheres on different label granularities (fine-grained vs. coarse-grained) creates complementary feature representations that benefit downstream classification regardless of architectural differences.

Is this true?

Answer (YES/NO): YES